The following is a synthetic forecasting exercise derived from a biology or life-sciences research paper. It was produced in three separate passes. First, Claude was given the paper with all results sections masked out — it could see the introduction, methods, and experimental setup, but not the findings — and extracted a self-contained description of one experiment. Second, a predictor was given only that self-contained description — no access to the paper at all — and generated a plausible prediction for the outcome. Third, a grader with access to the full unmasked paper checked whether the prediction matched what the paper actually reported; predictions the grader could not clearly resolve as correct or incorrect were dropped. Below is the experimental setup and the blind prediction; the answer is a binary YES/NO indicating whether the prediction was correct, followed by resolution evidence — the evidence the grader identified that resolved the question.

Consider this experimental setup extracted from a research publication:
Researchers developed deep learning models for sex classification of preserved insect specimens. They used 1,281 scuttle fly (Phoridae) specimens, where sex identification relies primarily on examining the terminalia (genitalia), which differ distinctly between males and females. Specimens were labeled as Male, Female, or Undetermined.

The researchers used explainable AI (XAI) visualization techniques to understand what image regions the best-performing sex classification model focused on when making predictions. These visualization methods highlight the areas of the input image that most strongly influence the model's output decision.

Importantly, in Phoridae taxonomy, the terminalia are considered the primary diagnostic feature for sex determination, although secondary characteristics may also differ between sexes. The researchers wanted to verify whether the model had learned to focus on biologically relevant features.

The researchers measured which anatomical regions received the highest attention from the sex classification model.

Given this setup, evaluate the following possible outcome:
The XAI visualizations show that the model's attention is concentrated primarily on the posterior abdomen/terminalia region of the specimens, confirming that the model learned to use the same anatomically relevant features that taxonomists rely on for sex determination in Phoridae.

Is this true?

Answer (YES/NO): YES